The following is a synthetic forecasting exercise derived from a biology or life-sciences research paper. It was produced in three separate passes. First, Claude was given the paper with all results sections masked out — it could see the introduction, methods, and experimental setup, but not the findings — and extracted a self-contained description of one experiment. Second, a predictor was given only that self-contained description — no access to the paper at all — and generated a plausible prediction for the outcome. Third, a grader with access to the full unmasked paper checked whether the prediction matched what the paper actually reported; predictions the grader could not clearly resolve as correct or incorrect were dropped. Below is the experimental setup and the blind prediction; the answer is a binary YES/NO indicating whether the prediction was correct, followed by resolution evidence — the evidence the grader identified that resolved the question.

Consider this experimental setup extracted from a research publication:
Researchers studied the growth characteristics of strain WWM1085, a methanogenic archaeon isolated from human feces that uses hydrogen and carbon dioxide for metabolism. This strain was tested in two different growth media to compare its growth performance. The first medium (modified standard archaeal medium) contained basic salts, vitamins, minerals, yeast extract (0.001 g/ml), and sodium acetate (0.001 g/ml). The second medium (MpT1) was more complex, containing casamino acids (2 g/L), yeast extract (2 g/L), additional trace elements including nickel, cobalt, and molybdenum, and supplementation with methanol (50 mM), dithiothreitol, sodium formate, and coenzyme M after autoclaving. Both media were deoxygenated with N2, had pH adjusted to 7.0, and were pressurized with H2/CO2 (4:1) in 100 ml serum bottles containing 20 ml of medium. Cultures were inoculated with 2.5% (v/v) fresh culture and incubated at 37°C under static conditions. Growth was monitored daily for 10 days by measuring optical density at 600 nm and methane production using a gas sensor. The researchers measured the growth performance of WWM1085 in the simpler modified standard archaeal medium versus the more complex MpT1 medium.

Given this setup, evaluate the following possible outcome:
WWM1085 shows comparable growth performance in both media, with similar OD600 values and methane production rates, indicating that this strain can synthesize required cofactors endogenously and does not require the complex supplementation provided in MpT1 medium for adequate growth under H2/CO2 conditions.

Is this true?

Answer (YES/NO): YES